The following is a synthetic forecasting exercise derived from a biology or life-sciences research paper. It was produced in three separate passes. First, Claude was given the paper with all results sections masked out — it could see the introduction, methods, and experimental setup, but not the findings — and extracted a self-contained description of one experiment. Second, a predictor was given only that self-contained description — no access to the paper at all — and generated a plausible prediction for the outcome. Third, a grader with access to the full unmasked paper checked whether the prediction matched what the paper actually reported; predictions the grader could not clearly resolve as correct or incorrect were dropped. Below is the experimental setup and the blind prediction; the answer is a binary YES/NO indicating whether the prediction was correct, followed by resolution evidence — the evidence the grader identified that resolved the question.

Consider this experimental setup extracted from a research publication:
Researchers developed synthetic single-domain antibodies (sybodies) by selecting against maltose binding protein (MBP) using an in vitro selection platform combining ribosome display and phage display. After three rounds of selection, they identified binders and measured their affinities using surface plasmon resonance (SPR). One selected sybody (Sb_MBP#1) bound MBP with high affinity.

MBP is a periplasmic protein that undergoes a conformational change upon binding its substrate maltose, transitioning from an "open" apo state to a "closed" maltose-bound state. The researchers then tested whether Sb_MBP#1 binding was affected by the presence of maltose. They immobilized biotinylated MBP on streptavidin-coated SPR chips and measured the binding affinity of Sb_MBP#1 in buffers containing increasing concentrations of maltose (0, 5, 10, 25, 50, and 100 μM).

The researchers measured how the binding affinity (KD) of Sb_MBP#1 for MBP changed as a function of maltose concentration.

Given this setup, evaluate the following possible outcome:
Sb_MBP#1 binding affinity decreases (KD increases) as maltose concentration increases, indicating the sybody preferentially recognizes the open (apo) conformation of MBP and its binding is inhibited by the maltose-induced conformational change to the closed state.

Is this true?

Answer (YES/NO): YES